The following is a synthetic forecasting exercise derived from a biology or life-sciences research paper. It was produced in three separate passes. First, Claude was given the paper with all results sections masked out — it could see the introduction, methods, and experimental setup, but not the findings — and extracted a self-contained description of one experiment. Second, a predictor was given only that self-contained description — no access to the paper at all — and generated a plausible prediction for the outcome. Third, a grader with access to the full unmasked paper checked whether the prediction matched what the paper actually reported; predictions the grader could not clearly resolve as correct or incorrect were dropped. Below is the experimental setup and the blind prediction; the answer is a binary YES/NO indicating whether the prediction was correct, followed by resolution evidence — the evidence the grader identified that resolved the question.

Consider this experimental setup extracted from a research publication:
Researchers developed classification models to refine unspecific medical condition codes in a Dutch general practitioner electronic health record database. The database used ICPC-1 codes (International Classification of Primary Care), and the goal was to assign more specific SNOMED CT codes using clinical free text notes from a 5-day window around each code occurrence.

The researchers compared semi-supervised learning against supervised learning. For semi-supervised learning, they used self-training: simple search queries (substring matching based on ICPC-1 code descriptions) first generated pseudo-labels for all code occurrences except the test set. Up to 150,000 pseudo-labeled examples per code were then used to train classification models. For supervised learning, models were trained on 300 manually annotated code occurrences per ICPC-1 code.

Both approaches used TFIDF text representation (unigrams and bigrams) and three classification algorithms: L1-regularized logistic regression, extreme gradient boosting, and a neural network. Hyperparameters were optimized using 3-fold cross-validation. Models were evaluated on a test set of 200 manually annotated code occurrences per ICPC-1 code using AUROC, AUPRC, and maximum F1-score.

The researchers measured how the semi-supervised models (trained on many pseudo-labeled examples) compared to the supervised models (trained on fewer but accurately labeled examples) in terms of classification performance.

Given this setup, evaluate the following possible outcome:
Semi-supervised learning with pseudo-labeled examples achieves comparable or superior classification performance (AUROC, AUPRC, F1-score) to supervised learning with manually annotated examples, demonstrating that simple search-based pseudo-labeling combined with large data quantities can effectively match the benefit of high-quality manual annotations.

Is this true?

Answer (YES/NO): YES